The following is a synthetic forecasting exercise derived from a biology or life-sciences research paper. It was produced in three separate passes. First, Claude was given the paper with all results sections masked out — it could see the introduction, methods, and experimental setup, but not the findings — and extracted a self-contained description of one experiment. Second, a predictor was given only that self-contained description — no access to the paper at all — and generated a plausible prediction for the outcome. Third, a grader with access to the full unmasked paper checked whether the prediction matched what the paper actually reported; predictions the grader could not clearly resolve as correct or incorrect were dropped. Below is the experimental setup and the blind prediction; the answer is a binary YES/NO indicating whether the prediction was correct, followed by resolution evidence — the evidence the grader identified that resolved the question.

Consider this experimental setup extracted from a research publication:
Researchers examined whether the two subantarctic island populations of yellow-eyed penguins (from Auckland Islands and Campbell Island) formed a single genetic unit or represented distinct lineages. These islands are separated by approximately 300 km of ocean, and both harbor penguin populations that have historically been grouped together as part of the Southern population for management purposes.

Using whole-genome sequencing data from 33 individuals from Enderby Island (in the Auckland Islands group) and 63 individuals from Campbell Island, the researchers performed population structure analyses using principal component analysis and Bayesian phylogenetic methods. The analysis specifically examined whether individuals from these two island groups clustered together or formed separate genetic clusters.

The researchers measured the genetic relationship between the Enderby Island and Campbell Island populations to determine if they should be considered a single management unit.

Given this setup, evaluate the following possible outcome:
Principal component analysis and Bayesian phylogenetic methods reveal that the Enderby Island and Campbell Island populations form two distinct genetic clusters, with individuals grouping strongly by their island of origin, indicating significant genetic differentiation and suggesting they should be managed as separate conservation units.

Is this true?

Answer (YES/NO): YES